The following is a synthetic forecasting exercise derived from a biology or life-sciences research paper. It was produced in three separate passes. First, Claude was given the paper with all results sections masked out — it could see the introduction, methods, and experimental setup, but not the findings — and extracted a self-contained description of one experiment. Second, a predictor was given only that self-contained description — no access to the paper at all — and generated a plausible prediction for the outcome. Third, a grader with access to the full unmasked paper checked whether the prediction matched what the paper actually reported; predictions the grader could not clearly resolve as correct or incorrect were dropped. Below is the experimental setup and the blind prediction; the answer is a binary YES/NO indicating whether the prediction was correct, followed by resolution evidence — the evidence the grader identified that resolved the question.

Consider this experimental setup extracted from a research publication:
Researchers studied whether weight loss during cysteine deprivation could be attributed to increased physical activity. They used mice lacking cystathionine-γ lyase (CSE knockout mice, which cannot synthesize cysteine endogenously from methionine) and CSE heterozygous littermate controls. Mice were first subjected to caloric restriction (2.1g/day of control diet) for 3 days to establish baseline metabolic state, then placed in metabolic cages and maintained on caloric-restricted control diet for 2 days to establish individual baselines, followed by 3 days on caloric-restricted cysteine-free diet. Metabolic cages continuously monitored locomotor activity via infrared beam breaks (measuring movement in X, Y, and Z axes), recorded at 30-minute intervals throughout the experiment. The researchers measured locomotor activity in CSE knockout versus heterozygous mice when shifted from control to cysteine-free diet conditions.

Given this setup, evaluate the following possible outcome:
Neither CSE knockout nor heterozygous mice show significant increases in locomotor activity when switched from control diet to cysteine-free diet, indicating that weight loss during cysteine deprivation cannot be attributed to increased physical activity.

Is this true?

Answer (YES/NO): YES